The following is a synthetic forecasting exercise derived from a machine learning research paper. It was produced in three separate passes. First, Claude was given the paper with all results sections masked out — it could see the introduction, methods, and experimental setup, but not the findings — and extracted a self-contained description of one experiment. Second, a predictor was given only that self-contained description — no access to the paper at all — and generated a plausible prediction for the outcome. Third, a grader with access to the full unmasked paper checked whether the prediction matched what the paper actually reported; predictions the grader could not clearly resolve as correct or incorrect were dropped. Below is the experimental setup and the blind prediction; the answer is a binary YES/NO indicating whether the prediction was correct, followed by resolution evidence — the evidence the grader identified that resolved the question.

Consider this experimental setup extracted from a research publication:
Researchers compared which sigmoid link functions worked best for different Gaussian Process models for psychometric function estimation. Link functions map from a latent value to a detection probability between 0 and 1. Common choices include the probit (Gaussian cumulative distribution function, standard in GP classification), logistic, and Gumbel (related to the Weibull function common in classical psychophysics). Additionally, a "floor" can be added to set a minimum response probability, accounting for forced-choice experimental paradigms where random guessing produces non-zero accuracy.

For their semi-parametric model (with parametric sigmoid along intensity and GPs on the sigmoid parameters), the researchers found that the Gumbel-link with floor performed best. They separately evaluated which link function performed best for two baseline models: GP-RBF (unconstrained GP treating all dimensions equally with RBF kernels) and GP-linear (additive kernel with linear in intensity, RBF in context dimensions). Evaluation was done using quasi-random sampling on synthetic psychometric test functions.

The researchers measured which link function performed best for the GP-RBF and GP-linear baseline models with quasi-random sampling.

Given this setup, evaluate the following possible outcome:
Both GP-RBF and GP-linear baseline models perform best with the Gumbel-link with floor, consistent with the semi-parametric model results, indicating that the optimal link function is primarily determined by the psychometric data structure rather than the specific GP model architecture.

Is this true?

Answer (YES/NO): NO